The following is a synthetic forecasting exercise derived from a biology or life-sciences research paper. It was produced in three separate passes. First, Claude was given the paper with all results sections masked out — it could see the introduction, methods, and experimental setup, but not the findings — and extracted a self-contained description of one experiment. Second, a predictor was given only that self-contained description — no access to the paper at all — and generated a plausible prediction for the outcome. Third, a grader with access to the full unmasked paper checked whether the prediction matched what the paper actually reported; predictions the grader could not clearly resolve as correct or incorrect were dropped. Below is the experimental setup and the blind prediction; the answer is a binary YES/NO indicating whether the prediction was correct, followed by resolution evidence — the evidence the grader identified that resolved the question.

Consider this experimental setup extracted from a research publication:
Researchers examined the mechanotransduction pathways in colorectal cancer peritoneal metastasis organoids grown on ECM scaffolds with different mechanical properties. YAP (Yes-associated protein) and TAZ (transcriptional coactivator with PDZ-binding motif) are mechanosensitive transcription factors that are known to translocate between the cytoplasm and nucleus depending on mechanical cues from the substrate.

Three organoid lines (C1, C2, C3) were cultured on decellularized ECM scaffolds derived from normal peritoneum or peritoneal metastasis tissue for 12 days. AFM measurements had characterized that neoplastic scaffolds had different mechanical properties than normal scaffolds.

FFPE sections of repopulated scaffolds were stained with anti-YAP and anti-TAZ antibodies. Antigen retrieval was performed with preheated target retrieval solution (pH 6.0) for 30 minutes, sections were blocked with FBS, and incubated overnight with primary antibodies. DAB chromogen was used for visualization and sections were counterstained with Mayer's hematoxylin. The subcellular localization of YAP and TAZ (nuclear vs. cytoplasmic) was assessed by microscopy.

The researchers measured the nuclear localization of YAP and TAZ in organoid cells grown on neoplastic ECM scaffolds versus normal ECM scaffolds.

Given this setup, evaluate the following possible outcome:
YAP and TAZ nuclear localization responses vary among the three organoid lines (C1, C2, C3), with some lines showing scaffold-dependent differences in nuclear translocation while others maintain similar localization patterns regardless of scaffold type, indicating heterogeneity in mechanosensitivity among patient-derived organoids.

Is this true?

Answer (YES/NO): NO